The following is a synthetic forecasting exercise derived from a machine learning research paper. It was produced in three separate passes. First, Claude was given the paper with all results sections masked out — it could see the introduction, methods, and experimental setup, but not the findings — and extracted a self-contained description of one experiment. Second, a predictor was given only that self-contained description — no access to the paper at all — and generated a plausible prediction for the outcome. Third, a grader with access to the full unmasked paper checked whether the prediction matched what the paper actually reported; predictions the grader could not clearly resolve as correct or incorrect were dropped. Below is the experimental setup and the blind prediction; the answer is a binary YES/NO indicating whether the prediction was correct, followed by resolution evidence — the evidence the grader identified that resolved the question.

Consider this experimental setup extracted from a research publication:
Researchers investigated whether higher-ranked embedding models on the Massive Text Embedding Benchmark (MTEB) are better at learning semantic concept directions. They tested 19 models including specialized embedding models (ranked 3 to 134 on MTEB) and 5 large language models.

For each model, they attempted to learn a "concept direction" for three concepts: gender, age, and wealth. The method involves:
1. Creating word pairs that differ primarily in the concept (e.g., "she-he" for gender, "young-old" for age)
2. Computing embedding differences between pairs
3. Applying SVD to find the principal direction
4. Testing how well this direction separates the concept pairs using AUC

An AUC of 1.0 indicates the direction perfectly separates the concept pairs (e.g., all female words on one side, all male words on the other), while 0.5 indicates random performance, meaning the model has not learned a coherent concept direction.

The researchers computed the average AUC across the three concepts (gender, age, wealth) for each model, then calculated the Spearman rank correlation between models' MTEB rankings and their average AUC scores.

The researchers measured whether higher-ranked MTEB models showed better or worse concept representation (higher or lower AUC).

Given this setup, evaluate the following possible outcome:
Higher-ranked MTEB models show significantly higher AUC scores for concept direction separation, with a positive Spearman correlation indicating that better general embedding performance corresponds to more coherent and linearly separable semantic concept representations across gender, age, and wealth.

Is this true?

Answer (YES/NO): YES